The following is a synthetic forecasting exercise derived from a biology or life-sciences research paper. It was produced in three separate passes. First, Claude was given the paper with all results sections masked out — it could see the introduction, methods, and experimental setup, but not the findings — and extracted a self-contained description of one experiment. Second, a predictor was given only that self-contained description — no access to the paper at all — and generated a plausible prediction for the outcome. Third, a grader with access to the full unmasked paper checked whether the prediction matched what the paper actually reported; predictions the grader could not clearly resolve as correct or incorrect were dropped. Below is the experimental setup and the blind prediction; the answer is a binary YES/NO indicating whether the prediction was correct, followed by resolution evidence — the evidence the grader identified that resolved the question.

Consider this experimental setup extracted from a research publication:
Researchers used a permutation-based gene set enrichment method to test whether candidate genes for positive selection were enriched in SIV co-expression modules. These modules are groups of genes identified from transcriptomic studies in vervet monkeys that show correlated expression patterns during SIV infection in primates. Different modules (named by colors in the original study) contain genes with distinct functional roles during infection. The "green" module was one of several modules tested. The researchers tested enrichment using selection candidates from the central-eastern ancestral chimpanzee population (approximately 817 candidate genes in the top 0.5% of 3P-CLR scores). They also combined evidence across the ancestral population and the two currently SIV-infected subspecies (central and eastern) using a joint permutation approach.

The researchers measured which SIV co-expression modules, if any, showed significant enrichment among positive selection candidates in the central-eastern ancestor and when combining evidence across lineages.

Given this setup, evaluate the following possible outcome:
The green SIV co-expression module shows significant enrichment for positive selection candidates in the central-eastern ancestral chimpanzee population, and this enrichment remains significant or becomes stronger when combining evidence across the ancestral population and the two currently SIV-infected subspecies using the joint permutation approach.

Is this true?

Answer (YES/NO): YES